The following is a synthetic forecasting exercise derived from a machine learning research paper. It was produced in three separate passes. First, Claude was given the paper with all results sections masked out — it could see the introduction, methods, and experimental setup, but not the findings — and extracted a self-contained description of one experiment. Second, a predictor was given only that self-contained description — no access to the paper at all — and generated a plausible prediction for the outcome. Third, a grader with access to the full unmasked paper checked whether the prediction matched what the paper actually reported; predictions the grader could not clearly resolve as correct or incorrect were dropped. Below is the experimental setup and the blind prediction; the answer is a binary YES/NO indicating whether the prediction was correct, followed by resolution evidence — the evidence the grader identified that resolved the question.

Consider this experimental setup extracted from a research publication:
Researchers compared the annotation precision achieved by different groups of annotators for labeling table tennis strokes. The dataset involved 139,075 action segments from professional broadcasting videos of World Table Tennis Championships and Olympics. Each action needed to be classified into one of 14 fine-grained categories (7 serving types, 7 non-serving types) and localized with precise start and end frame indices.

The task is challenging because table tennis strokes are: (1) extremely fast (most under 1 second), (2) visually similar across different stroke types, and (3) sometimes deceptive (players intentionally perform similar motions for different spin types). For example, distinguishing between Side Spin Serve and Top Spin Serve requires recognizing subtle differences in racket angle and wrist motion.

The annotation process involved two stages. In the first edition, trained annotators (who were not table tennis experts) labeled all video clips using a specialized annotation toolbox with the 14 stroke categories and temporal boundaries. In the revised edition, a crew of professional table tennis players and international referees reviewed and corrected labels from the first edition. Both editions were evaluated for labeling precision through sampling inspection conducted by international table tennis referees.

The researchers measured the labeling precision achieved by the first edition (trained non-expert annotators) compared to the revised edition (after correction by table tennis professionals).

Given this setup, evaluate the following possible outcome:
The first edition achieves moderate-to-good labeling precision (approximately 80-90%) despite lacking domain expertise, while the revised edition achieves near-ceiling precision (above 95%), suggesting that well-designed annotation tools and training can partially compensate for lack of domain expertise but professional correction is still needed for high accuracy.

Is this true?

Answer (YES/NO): NO